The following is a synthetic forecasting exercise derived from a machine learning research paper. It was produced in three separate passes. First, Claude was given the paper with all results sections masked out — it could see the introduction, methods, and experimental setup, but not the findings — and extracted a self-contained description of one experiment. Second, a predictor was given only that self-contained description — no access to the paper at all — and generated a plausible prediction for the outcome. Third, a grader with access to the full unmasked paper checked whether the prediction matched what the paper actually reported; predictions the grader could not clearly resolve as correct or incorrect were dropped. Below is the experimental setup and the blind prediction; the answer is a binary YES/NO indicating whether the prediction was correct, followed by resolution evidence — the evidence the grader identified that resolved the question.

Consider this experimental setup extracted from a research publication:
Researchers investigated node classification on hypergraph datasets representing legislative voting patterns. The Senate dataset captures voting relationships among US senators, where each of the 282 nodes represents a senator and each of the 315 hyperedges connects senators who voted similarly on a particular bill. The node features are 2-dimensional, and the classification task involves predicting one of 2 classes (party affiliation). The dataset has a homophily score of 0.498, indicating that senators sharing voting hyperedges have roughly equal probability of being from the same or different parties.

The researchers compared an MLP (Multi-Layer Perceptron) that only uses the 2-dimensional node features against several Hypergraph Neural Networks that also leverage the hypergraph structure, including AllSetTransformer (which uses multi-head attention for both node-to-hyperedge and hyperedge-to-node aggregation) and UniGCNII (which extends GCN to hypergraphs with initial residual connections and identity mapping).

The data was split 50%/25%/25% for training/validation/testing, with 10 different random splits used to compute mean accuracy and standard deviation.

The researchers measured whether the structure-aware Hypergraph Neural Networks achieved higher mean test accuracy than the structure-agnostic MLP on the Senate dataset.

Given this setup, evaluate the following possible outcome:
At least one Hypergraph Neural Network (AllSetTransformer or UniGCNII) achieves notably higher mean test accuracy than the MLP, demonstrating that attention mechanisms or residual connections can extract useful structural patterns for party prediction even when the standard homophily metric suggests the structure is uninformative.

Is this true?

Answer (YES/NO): NO